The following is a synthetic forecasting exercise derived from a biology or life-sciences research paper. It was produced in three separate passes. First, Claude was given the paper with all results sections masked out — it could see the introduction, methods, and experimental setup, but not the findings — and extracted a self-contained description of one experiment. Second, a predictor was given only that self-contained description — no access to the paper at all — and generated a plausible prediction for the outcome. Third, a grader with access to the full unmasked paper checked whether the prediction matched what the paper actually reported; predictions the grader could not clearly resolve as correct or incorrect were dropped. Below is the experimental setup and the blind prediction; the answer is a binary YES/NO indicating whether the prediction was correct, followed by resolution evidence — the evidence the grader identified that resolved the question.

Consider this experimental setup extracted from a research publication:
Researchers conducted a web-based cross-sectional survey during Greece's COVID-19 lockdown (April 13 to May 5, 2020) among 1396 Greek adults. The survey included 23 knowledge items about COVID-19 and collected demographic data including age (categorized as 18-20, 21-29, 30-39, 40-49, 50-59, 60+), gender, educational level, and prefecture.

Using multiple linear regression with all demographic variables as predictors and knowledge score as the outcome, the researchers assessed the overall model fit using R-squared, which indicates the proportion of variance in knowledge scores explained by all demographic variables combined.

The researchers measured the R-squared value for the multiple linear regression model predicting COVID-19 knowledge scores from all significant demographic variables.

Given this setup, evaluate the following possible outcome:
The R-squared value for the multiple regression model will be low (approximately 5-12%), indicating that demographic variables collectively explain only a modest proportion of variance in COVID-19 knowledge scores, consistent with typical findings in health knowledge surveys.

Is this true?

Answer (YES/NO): NO